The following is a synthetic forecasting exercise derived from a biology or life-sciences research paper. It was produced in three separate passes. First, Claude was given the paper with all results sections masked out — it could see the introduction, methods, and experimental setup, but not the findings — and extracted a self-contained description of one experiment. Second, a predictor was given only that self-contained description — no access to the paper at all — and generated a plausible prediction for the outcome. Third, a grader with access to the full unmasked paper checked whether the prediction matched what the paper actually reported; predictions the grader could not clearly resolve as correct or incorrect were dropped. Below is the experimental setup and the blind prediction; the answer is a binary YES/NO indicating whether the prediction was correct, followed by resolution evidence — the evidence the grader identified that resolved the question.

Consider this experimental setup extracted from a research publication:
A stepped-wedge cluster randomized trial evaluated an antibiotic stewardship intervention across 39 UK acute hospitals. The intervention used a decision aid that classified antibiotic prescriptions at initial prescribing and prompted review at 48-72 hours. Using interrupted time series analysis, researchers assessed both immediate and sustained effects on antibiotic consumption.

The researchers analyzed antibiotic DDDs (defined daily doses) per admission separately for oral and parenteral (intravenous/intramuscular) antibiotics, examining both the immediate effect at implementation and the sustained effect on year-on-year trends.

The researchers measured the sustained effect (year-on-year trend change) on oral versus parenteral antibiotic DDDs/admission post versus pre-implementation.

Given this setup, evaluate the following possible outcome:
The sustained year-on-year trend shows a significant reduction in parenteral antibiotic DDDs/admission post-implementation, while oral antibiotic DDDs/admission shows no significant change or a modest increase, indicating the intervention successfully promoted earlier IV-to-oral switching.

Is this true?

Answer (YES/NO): NO